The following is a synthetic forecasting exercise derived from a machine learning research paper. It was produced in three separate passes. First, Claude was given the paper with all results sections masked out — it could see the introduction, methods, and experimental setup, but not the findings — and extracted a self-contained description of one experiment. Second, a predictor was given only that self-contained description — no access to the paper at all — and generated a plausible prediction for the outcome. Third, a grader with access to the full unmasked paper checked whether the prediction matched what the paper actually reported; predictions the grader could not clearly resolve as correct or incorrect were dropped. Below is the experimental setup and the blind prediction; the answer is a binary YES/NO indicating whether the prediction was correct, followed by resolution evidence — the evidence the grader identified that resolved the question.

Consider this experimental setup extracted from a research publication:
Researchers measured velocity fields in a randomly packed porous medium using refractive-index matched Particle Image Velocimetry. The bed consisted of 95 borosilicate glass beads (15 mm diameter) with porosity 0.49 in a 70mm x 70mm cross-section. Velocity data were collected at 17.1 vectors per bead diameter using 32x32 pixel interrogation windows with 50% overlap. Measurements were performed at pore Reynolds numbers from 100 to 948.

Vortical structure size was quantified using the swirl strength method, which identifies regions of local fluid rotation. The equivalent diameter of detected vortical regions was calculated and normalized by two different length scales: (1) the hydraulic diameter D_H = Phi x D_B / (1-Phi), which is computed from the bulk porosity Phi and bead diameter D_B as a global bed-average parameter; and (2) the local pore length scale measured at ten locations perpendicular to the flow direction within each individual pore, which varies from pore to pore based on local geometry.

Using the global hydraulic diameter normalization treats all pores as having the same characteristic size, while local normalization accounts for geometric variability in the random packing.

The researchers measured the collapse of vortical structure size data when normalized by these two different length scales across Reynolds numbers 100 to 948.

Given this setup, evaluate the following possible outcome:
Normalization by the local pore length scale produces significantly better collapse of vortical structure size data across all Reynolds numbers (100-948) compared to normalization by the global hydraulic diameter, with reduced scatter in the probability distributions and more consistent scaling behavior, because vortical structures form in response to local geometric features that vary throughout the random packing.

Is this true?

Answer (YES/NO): NO